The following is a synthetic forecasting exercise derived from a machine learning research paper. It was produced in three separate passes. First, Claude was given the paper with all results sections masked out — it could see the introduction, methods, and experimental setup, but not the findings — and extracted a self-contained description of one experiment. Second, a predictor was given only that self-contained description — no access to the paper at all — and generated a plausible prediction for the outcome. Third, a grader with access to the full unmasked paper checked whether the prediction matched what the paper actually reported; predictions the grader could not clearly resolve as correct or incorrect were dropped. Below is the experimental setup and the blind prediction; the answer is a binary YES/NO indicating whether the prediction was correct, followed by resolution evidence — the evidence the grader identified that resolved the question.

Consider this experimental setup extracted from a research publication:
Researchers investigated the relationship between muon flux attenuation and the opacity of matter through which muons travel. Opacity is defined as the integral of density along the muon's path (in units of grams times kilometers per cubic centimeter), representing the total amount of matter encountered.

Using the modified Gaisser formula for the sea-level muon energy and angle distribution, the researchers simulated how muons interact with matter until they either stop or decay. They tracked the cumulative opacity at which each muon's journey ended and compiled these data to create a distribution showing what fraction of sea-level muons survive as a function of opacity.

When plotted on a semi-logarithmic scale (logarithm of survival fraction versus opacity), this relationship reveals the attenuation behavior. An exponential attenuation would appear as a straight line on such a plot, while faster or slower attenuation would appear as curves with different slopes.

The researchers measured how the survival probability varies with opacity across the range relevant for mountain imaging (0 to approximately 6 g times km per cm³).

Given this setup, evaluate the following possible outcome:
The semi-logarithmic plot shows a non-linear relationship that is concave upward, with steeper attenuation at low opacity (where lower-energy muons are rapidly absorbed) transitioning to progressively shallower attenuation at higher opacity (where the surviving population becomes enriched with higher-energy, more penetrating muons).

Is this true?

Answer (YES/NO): YES